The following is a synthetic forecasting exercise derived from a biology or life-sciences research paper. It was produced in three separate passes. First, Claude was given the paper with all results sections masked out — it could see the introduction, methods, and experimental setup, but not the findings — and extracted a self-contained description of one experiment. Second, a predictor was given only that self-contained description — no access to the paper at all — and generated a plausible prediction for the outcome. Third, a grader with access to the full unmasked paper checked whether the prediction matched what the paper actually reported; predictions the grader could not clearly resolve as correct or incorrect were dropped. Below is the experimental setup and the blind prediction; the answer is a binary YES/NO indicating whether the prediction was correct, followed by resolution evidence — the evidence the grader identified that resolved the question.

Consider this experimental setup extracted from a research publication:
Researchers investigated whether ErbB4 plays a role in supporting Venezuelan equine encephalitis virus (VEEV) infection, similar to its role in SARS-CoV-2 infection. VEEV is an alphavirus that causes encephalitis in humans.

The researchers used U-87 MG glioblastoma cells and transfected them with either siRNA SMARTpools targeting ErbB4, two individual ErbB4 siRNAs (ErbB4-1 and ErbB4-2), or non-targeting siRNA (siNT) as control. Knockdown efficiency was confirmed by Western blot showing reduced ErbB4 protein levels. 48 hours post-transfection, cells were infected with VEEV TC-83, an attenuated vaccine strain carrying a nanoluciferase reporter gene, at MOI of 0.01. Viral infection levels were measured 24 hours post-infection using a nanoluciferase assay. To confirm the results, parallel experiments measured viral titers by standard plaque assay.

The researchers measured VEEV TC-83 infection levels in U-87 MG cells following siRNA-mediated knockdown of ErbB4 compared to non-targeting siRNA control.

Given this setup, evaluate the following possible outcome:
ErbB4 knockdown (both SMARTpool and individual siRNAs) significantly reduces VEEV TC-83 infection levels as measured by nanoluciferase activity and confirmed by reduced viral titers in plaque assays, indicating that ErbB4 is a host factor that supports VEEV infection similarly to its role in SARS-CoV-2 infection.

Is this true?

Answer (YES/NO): YES